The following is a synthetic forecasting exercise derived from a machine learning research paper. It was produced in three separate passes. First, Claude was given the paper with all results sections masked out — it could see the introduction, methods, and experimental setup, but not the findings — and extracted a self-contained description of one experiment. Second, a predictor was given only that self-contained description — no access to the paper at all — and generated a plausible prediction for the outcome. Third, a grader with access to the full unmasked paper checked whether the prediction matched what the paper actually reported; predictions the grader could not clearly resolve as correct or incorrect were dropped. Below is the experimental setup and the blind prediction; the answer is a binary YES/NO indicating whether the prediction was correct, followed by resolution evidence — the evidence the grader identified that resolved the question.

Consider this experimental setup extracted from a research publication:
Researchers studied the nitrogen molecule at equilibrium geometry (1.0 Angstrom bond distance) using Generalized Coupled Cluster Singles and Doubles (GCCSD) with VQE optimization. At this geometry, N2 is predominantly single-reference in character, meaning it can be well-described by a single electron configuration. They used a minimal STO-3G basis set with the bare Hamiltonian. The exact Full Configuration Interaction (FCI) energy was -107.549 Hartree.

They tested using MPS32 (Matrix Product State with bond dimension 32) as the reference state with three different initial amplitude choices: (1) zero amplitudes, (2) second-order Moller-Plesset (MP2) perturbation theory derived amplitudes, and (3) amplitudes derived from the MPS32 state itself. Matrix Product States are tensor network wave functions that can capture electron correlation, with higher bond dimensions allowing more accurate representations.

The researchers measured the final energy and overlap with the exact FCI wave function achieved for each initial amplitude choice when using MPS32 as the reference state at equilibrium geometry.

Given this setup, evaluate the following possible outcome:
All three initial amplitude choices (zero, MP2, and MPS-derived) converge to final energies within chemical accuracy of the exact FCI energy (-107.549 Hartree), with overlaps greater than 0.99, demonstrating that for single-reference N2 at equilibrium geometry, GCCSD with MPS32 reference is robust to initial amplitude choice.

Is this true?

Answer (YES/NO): NO